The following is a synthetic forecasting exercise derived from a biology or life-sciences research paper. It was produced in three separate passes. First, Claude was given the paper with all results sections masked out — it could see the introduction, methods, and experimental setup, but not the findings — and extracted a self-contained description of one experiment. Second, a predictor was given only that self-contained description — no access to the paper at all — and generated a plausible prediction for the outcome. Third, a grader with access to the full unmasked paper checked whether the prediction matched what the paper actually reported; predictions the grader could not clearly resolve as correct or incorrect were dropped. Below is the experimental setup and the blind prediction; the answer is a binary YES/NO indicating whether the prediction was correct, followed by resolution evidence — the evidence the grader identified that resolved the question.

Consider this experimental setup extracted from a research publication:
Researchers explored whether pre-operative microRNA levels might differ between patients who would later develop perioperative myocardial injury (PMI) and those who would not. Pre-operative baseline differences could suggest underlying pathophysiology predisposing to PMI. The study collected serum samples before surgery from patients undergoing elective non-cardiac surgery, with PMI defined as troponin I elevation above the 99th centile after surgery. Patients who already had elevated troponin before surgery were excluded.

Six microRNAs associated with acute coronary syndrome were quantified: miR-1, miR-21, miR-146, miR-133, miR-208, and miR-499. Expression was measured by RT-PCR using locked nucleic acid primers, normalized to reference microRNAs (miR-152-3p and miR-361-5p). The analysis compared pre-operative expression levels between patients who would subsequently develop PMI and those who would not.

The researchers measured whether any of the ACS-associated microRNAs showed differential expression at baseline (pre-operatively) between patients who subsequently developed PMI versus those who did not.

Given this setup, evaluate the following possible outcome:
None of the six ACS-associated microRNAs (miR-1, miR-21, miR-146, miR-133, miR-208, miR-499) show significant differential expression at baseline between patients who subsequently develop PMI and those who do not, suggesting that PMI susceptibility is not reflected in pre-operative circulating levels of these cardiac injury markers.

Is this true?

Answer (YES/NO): YES